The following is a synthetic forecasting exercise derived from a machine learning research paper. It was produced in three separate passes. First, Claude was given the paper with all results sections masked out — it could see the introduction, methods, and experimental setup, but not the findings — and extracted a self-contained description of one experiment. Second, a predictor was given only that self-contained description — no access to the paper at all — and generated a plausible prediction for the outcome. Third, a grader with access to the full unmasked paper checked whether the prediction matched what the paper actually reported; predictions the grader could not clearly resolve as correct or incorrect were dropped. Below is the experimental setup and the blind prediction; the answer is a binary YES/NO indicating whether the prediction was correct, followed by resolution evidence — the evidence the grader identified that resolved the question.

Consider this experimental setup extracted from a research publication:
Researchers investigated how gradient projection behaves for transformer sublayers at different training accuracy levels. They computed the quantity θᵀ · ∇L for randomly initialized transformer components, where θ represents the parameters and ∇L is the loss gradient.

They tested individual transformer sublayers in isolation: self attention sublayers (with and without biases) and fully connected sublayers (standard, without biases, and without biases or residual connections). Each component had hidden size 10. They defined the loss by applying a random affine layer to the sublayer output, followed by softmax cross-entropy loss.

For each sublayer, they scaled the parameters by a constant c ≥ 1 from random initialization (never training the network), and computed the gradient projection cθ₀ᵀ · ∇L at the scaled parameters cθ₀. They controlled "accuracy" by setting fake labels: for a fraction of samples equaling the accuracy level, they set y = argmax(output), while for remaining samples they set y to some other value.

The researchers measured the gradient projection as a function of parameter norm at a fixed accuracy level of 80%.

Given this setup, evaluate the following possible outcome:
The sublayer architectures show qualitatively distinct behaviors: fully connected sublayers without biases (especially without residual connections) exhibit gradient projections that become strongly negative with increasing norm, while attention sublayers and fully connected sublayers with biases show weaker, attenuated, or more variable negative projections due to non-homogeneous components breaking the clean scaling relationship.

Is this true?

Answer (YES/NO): NO